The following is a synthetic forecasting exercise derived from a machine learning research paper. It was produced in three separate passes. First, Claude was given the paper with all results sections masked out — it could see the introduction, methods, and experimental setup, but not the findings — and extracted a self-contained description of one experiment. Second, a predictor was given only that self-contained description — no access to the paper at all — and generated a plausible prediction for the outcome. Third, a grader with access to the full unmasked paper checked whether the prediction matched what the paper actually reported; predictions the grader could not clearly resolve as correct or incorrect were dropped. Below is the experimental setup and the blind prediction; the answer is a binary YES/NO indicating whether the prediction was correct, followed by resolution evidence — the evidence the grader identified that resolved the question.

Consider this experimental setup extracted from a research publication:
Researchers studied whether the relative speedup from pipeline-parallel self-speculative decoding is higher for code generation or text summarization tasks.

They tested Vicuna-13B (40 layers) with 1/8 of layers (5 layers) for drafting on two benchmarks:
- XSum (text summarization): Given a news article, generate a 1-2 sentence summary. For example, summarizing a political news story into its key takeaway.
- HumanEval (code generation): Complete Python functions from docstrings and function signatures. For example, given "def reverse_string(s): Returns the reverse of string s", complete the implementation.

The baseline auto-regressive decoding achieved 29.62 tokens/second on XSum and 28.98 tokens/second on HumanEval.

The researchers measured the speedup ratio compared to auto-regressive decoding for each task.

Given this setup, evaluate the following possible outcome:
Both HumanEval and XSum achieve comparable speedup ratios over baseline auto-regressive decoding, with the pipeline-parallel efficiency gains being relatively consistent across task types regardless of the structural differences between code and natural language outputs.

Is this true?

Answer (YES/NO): NO